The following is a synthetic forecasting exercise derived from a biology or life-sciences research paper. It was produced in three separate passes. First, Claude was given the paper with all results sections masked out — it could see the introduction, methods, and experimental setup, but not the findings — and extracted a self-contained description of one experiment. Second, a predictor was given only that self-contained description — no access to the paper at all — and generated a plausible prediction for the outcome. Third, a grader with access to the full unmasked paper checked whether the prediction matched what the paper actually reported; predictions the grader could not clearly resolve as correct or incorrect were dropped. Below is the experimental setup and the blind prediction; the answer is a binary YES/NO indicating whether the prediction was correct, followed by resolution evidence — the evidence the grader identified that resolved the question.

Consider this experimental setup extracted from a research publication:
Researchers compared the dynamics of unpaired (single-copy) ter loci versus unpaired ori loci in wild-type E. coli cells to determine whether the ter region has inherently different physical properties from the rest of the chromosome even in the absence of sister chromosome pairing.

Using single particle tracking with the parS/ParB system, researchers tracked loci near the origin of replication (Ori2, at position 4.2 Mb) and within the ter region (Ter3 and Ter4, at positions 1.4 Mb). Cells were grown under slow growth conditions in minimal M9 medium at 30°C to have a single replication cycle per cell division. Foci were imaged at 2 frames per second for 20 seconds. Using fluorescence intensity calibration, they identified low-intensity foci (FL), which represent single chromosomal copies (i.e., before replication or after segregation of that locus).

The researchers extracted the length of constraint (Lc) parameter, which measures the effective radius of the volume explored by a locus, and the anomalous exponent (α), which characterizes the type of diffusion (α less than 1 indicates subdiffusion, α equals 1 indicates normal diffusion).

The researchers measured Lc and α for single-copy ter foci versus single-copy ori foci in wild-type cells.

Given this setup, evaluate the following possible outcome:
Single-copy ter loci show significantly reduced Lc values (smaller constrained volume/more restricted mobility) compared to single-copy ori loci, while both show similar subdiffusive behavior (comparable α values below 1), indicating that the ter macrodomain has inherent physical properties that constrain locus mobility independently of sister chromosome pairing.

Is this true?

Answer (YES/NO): NO